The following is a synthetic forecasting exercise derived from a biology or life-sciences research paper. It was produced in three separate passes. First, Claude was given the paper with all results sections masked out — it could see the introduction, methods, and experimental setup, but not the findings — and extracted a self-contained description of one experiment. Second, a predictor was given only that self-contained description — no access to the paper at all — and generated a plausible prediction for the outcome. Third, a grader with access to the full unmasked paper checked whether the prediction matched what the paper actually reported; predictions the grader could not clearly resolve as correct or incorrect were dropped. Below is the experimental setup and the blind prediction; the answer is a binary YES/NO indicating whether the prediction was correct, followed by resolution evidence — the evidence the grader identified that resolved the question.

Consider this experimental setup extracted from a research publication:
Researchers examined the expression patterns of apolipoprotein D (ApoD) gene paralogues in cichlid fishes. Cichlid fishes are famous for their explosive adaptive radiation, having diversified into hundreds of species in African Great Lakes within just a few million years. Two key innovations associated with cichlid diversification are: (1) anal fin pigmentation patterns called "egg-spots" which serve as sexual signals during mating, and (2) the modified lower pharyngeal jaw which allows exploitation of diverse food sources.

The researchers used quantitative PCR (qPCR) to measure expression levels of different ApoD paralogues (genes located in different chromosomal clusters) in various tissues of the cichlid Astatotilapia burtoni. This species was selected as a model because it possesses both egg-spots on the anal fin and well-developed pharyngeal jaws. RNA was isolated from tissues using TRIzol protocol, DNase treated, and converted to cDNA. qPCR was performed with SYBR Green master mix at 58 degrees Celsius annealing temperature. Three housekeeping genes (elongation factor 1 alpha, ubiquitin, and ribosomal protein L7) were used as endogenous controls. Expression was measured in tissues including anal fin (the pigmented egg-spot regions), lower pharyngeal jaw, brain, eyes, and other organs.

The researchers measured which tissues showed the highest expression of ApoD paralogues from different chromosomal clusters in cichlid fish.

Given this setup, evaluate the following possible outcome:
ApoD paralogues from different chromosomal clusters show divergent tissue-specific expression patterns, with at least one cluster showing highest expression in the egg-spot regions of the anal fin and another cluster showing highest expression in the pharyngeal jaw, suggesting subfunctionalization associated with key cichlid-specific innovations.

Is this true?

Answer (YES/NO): YES